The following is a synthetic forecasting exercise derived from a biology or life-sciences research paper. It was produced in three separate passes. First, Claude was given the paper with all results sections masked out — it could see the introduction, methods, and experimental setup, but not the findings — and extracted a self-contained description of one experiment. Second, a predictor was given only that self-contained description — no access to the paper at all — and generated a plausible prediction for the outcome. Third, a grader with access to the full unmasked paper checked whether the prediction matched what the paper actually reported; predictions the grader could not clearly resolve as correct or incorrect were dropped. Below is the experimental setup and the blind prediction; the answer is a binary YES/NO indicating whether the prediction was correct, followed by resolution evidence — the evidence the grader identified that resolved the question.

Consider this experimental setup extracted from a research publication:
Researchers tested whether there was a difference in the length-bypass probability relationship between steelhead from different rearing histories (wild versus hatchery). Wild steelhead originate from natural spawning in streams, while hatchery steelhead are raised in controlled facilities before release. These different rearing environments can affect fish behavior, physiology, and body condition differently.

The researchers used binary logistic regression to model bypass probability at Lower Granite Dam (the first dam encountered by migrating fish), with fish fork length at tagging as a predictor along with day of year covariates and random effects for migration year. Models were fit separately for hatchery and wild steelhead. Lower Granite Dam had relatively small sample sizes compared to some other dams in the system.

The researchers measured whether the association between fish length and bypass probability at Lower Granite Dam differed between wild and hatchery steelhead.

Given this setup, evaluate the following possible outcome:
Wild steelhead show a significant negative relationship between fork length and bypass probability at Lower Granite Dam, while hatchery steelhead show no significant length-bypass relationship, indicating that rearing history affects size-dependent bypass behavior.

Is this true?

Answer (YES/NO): NO